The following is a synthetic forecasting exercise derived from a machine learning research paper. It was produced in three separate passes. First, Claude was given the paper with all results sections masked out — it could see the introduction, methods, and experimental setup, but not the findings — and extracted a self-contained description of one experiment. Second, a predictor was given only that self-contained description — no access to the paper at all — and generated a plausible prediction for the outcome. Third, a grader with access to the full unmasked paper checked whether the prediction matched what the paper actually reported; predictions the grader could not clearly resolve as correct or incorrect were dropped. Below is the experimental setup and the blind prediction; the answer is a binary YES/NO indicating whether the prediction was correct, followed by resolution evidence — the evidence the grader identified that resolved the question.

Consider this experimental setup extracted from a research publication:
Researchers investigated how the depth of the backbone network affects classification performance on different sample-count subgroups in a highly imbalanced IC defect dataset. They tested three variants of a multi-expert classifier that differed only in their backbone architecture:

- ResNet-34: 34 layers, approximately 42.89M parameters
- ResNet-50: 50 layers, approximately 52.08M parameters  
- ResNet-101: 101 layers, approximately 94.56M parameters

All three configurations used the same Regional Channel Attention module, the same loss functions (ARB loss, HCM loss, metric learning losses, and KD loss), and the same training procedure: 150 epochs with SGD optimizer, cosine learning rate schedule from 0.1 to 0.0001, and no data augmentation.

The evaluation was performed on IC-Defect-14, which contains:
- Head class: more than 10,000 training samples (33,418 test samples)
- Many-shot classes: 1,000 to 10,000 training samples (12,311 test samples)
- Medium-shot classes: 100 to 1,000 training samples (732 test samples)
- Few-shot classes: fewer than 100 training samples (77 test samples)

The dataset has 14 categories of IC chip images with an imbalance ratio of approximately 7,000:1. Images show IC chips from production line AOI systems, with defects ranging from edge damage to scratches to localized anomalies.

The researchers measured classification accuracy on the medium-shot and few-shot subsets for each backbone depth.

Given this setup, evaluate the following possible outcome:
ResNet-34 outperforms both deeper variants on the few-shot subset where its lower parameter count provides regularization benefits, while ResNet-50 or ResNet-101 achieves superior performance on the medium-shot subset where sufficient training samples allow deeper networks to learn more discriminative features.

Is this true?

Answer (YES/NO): NO